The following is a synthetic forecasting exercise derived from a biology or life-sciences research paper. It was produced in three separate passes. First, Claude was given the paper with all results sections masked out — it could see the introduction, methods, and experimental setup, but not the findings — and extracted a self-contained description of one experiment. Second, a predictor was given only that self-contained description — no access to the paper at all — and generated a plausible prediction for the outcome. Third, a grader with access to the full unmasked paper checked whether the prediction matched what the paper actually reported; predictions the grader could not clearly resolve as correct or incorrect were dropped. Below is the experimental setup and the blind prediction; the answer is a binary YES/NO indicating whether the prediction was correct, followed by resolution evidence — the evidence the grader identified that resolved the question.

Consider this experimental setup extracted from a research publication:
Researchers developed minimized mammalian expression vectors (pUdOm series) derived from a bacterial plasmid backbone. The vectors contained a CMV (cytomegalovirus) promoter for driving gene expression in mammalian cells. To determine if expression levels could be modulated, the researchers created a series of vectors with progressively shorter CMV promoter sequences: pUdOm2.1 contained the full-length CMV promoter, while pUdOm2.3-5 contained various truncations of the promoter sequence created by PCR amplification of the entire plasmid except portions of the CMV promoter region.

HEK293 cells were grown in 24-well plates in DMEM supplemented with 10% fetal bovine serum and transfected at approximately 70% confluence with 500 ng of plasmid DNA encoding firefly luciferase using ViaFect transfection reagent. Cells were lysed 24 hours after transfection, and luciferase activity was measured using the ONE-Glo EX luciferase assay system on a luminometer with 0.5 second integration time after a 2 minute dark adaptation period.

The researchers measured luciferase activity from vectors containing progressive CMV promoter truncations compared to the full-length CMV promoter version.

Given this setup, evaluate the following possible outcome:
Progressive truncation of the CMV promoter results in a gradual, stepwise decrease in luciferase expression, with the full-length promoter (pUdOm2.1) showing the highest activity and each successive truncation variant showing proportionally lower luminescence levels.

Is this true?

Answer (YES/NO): NO